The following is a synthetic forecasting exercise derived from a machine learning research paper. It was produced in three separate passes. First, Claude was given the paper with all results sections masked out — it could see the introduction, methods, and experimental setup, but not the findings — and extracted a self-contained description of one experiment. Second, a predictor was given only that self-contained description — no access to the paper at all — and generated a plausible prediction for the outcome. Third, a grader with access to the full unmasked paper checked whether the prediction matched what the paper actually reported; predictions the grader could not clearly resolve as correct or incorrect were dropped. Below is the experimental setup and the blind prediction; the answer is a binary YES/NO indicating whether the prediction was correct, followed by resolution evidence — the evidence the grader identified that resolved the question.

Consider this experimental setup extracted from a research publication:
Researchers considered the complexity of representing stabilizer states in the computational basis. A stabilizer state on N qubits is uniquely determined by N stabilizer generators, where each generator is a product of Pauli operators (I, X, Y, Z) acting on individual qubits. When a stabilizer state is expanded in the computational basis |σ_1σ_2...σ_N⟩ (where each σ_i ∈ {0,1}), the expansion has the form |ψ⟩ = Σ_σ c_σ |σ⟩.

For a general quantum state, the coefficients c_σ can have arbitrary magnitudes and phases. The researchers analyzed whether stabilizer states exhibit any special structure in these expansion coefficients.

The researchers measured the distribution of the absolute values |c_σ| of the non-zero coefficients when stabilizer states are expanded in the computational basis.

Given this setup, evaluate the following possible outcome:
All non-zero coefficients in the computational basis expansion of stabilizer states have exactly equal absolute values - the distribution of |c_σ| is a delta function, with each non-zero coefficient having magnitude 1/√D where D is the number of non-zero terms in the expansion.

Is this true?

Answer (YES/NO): YES